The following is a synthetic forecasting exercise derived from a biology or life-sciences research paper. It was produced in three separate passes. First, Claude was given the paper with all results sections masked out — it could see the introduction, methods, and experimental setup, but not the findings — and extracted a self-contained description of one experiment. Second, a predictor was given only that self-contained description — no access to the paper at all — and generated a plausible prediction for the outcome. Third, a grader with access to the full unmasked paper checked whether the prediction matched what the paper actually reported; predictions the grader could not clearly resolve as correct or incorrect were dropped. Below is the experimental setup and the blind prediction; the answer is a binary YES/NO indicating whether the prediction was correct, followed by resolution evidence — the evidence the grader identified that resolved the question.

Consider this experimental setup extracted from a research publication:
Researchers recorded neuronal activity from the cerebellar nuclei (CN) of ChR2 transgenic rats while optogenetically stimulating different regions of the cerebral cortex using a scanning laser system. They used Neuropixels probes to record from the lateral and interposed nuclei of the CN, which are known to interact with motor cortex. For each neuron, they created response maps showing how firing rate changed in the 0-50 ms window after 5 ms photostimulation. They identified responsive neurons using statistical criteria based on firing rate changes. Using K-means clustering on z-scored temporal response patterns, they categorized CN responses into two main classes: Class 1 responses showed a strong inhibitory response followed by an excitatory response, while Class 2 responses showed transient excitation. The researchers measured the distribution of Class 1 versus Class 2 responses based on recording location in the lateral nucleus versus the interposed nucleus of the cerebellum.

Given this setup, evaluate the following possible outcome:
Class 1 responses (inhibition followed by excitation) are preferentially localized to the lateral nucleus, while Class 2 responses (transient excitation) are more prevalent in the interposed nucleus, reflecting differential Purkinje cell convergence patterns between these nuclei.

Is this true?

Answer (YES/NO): YES